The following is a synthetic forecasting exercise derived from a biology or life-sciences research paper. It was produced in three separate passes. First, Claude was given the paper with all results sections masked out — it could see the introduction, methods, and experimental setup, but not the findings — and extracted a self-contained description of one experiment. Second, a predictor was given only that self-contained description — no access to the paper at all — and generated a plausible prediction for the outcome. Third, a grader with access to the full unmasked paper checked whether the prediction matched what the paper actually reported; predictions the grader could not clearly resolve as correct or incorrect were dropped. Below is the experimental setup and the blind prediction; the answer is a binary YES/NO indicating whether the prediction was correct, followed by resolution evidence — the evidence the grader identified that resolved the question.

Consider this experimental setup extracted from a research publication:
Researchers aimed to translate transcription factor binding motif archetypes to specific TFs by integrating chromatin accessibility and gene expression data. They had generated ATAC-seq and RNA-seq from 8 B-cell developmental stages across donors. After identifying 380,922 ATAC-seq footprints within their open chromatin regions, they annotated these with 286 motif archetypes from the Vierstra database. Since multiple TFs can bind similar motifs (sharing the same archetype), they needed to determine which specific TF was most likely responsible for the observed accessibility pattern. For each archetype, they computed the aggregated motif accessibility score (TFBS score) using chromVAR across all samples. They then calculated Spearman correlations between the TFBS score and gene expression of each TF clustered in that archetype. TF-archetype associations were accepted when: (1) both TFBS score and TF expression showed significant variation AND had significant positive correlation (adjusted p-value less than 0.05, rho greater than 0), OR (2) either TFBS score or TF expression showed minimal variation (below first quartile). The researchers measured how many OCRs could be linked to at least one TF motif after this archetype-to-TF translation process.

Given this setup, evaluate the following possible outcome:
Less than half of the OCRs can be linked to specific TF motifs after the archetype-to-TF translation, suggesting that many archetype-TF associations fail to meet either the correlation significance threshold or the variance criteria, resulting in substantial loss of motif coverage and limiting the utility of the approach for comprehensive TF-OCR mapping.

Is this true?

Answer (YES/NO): NO